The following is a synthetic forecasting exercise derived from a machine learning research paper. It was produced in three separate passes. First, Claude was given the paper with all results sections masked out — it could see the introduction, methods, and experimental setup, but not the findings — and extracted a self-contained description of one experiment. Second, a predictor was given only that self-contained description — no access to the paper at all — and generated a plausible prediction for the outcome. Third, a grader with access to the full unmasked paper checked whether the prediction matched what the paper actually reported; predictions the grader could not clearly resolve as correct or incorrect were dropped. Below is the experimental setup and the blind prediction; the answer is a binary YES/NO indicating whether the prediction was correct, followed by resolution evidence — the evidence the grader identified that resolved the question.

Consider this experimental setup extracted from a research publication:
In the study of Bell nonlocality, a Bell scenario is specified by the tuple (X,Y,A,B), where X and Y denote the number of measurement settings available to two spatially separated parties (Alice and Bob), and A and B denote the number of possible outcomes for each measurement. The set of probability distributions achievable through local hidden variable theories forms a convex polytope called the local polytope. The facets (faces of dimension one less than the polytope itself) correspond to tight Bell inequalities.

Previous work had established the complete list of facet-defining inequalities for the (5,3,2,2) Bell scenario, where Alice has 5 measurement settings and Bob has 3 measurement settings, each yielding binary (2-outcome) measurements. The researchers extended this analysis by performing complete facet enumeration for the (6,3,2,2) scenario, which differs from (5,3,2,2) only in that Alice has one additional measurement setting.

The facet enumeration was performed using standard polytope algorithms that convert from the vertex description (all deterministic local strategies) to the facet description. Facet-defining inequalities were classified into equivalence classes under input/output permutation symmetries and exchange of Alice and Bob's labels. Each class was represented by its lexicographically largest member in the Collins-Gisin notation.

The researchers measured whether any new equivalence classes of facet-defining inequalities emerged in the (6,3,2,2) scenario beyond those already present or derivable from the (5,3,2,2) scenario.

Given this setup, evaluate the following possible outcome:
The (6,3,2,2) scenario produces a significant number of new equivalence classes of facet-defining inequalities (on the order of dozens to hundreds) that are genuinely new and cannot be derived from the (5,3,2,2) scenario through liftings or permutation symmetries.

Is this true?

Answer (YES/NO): NO